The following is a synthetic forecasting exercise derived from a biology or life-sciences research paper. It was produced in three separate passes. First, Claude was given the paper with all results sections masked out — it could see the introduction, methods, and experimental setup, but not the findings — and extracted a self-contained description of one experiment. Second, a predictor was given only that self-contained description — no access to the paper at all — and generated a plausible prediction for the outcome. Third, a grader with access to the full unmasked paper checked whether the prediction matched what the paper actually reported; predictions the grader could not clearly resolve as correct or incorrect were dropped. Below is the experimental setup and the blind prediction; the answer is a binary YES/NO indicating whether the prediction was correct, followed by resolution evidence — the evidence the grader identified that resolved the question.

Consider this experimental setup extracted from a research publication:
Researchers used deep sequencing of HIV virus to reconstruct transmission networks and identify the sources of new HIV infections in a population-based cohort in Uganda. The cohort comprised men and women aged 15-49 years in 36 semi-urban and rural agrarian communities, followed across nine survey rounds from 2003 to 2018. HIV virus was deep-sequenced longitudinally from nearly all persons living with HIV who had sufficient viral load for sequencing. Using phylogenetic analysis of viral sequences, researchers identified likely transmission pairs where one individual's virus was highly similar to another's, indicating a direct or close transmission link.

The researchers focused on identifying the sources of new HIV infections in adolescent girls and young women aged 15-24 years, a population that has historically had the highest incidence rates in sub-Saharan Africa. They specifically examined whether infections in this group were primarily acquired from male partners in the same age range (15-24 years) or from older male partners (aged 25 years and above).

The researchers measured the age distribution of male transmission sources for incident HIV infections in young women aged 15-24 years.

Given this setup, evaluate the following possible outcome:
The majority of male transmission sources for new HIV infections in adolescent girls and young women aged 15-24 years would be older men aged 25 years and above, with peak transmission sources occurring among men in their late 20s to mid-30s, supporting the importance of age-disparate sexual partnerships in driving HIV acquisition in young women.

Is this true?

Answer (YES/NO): YES